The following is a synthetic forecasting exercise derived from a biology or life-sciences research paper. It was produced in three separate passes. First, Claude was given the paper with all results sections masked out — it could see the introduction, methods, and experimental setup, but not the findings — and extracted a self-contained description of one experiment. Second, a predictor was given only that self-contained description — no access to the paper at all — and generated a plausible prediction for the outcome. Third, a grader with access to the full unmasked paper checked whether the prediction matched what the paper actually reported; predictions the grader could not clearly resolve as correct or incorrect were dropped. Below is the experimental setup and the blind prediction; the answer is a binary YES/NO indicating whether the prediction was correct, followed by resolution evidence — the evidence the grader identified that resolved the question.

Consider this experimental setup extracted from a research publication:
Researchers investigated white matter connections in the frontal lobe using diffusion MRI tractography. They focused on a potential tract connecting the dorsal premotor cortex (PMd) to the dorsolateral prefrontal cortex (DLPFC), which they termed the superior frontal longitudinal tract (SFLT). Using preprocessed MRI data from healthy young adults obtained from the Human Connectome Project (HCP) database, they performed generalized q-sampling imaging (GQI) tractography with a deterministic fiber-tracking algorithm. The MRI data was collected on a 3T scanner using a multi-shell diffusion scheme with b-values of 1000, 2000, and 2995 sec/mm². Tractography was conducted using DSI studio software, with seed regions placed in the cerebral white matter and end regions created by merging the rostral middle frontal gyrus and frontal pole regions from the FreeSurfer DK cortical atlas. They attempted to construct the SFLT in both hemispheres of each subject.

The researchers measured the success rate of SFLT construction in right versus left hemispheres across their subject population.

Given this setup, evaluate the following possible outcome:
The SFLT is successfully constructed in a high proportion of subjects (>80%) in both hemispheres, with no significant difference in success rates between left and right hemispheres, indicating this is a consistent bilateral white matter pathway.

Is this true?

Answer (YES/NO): NO